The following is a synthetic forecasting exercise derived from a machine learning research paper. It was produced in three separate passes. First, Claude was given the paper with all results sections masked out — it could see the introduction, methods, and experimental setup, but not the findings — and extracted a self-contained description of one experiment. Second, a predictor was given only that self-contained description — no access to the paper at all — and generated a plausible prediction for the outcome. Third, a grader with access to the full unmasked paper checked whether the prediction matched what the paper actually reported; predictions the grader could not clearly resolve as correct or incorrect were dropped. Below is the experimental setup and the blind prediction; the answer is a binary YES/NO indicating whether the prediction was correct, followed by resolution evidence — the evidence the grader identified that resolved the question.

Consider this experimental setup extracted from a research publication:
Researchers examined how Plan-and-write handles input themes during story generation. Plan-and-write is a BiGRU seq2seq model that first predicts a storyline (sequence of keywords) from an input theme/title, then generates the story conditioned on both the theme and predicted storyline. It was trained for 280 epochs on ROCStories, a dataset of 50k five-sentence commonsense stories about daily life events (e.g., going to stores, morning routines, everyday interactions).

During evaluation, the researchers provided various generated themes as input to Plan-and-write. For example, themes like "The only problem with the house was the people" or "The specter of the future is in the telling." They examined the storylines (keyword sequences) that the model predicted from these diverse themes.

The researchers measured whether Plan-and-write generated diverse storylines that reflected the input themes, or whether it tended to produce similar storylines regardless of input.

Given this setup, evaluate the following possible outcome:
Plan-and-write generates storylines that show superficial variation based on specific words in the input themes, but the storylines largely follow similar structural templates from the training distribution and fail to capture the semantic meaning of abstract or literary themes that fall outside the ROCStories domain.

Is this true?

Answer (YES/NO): NO